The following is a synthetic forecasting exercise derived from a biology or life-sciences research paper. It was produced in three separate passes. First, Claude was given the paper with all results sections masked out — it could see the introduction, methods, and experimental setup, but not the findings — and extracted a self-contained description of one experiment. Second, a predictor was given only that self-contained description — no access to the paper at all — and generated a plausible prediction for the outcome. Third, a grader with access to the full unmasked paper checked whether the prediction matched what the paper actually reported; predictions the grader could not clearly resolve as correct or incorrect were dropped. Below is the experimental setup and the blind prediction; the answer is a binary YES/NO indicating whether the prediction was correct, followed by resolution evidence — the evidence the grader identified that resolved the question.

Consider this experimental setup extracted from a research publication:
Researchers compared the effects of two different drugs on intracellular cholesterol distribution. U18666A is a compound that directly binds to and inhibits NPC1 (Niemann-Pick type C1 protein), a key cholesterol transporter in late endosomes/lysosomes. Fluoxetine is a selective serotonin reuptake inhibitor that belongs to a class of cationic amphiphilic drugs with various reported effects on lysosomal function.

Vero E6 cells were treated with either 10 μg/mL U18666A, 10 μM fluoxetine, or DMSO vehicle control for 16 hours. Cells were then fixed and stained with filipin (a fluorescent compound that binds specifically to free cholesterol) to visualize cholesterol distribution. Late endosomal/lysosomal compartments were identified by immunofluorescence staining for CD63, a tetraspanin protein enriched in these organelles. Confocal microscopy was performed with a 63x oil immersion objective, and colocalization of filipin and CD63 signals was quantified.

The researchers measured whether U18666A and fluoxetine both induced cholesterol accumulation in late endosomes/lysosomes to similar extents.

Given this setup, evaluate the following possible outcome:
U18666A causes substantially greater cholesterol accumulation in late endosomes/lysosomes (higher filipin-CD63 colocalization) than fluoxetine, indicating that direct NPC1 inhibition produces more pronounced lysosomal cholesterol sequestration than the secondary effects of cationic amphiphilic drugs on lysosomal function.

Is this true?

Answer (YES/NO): YES